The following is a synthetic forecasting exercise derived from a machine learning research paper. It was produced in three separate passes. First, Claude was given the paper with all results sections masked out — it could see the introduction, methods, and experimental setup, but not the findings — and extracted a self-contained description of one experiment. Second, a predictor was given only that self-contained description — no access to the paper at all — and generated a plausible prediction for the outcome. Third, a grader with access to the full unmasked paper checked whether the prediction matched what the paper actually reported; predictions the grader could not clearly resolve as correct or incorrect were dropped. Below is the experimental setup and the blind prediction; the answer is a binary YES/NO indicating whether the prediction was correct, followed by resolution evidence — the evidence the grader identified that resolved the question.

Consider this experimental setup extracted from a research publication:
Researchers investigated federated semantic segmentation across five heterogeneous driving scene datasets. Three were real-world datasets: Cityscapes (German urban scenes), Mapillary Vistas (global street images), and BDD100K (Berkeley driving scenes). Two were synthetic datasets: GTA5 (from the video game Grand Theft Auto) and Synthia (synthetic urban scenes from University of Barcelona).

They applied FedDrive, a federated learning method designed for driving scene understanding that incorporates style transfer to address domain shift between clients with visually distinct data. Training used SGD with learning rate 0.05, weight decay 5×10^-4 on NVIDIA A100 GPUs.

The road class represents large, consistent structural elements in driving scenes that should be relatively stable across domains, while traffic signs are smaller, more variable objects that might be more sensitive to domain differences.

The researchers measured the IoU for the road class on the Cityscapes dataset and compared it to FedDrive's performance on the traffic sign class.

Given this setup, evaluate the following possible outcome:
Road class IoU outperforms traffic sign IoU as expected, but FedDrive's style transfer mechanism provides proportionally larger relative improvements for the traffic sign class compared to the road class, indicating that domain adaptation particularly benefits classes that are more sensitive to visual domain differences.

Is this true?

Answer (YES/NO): YES